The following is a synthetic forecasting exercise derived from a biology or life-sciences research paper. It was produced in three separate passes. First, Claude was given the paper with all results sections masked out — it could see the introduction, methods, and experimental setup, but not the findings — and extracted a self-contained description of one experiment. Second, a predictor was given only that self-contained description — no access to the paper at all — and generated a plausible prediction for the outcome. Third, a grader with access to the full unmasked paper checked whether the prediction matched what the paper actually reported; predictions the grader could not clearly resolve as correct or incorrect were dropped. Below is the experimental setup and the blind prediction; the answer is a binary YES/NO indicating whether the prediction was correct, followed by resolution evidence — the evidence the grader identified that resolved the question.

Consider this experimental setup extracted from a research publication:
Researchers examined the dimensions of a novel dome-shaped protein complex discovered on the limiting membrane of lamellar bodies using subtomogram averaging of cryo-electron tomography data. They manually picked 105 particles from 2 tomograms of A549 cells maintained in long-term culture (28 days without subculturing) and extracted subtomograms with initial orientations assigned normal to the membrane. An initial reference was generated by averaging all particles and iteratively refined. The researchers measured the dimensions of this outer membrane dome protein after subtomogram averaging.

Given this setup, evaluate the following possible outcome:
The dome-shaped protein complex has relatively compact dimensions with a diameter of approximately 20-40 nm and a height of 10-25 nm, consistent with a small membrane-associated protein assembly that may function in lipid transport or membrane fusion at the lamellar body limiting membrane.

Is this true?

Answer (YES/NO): YES